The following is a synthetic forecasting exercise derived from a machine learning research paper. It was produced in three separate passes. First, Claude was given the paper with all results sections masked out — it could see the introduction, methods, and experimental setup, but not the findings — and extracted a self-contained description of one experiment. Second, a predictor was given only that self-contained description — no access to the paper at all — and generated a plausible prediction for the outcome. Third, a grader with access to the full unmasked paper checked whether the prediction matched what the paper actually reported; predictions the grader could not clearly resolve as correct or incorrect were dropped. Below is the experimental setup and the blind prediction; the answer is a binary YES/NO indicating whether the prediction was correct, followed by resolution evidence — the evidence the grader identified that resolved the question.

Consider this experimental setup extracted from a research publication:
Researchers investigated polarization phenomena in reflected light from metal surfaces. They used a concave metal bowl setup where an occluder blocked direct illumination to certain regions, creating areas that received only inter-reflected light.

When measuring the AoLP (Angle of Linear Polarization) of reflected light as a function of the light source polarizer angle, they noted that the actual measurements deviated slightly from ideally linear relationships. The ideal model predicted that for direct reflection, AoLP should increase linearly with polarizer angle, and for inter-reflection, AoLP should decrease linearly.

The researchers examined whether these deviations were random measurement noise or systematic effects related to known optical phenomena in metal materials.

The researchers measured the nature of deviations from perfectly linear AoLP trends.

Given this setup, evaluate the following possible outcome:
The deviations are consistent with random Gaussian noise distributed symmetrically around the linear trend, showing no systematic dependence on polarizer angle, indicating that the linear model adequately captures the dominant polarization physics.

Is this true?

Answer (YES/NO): NO